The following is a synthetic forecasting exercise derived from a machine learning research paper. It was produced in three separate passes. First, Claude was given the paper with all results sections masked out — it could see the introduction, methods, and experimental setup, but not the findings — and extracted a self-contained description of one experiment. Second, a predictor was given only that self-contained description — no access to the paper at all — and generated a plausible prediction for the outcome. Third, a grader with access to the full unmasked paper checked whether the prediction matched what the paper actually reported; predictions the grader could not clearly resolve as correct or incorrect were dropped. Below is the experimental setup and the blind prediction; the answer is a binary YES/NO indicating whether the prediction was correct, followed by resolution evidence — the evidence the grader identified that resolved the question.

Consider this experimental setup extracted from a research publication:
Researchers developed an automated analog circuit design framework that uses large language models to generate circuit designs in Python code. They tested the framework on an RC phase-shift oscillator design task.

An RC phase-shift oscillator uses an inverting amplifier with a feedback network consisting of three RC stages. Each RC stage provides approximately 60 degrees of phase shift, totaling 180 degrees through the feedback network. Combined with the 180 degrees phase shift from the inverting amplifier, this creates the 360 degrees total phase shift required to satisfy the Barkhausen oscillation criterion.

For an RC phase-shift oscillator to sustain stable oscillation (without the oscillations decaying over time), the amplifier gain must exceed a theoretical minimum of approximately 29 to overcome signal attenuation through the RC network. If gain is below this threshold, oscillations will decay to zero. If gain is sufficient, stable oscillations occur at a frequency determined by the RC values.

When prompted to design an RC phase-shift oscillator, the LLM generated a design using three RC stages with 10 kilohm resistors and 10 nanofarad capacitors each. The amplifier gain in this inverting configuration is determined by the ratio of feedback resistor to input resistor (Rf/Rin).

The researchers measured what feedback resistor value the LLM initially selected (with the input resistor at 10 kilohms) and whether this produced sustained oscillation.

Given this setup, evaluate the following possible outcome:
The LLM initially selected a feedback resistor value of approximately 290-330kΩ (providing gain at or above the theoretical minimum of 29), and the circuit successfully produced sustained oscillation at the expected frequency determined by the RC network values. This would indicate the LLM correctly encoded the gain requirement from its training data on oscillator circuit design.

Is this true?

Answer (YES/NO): NO